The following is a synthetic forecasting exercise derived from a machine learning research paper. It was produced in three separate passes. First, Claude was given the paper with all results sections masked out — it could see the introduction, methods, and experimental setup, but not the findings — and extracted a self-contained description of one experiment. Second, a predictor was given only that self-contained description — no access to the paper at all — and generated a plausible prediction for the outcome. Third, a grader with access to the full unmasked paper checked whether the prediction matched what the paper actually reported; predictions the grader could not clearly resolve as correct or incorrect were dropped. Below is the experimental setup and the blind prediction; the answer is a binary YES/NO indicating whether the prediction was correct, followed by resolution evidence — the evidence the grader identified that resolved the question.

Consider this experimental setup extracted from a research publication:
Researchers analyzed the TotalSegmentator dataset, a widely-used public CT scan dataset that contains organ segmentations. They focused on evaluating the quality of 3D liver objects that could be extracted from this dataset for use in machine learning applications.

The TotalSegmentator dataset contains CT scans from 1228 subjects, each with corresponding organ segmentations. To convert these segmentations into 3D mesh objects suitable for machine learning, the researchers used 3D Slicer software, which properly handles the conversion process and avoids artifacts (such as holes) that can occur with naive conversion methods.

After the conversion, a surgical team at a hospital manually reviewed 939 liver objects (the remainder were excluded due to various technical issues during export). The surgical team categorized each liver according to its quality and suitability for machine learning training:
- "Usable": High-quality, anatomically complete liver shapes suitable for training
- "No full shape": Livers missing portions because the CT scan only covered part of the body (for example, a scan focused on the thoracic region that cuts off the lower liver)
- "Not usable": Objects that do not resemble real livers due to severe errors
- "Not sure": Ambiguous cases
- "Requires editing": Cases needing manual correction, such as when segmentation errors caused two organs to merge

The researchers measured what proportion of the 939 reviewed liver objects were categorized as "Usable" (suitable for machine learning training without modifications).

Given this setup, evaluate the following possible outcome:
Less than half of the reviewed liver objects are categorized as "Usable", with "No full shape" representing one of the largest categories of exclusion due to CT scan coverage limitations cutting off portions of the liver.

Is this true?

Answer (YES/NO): YES